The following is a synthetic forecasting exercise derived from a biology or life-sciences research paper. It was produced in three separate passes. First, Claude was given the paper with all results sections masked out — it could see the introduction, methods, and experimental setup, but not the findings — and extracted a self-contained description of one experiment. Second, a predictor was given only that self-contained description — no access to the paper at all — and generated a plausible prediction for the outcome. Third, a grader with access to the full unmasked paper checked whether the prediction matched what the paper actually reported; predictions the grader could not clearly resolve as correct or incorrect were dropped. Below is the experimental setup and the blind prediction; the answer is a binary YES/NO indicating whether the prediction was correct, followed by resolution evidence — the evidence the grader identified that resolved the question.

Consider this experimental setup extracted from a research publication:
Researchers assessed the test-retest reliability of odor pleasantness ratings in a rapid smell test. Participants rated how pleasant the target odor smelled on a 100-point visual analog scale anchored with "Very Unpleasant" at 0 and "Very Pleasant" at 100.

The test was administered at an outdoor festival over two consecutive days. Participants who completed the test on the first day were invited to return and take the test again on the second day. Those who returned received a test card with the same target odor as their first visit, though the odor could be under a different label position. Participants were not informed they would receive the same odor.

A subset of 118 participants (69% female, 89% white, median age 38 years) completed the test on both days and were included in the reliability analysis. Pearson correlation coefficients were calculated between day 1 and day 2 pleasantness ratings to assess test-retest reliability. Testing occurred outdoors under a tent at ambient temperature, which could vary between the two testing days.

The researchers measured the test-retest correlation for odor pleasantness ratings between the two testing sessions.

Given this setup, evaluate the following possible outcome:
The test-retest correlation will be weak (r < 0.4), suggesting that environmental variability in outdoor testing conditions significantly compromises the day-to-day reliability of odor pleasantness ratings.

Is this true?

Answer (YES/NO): NO